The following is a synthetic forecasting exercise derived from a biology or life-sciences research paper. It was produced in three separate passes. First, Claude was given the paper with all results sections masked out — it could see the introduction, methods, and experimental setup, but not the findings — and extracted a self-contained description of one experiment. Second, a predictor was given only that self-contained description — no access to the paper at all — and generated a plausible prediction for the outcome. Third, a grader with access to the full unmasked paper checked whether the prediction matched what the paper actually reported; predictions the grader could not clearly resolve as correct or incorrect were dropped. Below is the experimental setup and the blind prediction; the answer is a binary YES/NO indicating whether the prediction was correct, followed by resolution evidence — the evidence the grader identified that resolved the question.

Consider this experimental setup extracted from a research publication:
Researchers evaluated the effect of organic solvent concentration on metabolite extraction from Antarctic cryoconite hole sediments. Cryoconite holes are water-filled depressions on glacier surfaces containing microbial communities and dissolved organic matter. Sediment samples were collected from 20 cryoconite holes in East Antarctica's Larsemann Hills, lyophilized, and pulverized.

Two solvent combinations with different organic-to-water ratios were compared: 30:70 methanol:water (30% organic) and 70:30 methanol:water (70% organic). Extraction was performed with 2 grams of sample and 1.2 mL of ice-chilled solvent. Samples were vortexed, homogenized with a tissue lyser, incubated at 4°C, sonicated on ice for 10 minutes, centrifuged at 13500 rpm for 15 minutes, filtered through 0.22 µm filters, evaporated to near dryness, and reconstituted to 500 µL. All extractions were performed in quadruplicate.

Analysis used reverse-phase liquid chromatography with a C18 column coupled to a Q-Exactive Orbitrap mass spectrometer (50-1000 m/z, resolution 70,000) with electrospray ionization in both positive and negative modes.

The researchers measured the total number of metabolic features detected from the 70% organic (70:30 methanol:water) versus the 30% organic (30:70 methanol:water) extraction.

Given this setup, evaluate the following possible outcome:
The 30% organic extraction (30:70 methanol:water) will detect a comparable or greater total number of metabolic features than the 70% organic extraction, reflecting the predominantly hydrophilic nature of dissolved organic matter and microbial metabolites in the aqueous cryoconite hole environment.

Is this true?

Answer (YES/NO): NO